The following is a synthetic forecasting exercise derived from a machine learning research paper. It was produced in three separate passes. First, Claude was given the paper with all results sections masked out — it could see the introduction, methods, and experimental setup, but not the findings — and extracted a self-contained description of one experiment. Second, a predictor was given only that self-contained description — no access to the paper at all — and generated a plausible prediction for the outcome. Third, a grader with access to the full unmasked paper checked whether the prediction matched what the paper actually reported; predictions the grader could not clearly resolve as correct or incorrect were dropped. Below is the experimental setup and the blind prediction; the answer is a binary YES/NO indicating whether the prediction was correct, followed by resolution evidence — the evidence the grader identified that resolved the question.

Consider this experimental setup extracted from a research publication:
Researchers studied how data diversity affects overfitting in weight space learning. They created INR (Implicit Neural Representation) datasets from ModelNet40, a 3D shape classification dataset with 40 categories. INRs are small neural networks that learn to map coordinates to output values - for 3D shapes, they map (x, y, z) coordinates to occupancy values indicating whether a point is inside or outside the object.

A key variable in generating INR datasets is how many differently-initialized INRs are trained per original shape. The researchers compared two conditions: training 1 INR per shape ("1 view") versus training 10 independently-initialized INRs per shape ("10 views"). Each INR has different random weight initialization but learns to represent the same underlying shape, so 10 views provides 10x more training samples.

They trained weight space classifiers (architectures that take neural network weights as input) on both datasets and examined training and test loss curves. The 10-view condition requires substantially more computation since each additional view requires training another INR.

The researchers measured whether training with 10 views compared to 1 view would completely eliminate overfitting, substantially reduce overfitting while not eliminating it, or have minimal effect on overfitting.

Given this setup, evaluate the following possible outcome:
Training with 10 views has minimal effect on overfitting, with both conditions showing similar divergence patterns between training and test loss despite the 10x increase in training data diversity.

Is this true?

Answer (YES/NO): NO